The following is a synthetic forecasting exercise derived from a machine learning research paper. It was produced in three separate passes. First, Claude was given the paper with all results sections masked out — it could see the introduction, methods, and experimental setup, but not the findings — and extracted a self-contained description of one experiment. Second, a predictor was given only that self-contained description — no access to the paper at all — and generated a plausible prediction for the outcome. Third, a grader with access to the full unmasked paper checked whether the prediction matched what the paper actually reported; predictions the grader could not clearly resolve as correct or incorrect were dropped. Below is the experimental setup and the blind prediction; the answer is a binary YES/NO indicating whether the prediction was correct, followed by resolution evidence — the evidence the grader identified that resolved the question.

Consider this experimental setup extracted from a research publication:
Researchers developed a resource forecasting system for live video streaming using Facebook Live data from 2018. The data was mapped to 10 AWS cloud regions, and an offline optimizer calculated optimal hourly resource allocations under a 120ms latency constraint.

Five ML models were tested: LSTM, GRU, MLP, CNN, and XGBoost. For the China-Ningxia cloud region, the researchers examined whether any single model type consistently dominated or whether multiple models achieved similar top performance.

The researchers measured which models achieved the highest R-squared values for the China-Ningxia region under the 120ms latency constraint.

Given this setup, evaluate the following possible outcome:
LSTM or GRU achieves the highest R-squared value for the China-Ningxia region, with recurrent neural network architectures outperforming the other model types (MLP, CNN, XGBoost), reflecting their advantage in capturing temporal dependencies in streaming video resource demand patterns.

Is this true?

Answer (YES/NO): NO